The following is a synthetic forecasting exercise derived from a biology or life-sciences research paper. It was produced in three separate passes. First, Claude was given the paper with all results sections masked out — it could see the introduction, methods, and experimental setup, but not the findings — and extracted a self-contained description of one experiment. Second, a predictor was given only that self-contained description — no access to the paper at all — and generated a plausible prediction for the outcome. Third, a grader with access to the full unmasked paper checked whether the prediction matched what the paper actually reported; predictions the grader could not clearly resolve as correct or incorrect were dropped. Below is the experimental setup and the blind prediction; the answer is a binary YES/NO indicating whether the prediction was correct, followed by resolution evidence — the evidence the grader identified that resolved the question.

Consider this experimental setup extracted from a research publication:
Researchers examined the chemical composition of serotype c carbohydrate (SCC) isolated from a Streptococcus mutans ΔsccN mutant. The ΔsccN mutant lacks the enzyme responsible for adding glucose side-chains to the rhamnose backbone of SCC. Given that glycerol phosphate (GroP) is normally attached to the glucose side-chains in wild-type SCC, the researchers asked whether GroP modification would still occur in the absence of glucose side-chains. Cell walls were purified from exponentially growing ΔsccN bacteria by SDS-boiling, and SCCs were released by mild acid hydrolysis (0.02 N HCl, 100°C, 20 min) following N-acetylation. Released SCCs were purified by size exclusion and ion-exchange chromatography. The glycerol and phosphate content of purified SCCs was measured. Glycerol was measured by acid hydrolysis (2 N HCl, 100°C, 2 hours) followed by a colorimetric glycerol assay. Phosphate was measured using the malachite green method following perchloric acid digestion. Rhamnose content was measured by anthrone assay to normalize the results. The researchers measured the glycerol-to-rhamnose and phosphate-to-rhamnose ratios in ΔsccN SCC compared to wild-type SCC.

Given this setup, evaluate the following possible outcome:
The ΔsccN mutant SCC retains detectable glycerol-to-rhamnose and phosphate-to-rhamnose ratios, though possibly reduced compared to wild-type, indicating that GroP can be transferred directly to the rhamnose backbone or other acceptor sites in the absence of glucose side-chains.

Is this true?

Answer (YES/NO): NO